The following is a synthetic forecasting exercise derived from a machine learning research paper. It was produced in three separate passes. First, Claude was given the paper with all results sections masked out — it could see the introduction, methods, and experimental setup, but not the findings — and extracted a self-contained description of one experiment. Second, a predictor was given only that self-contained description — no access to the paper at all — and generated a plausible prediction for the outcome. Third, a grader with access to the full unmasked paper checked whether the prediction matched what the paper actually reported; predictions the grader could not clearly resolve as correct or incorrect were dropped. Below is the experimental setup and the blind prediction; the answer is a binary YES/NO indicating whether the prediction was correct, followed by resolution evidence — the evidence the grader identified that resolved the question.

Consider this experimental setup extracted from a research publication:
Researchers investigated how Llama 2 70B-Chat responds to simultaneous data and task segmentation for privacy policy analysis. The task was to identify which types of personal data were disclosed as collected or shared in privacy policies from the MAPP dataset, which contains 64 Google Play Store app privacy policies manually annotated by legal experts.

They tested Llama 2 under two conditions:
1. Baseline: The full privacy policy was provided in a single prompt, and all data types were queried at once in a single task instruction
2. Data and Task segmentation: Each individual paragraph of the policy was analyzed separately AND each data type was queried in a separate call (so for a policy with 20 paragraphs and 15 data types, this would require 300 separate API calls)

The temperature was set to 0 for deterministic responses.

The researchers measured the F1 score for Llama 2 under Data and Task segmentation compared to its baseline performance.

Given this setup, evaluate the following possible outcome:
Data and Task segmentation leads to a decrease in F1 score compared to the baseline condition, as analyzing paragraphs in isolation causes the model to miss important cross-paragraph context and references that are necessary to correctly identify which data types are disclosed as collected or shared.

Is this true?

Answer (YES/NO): NO